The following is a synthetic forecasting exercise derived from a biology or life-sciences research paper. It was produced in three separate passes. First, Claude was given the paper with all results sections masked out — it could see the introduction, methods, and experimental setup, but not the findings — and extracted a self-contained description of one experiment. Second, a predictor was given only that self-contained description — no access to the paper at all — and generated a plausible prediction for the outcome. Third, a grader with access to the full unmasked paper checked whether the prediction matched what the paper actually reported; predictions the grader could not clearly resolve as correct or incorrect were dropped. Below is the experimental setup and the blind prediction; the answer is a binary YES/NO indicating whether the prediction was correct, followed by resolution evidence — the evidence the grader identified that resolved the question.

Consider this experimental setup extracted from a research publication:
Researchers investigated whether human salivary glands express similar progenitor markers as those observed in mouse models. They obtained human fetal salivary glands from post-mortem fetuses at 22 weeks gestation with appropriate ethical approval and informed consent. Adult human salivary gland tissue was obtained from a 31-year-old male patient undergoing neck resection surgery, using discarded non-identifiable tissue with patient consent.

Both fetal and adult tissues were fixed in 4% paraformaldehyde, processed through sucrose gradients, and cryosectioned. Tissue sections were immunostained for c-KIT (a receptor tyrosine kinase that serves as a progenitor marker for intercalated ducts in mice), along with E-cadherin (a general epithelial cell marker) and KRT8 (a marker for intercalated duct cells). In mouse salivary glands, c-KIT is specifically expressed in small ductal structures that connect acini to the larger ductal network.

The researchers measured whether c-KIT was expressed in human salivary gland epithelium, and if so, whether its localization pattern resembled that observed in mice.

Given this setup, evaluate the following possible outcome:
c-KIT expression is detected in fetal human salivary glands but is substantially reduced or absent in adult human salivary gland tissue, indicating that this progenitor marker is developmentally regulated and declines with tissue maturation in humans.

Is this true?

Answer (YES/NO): NO